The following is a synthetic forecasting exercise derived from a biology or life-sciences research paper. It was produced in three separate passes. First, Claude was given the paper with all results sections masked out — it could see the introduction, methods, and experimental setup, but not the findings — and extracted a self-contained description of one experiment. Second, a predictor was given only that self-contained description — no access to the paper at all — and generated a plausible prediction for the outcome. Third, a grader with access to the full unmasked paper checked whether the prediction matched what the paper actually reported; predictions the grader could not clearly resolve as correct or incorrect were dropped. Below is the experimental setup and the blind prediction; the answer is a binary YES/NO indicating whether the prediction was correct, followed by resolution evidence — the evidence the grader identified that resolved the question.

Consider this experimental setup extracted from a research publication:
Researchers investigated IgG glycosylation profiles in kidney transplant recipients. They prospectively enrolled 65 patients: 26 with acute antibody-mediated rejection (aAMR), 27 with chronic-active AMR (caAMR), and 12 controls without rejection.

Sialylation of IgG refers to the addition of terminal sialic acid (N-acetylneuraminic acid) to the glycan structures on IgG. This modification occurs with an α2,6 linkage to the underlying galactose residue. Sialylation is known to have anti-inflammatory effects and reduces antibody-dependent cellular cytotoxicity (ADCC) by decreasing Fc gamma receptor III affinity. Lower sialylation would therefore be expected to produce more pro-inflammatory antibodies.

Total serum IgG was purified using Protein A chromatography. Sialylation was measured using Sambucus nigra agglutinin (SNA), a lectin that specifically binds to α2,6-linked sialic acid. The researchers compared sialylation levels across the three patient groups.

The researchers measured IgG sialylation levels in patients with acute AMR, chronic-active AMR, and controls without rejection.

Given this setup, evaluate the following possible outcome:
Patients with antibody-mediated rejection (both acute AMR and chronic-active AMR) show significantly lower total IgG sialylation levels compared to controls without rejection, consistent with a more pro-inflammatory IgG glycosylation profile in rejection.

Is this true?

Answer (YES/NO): NO